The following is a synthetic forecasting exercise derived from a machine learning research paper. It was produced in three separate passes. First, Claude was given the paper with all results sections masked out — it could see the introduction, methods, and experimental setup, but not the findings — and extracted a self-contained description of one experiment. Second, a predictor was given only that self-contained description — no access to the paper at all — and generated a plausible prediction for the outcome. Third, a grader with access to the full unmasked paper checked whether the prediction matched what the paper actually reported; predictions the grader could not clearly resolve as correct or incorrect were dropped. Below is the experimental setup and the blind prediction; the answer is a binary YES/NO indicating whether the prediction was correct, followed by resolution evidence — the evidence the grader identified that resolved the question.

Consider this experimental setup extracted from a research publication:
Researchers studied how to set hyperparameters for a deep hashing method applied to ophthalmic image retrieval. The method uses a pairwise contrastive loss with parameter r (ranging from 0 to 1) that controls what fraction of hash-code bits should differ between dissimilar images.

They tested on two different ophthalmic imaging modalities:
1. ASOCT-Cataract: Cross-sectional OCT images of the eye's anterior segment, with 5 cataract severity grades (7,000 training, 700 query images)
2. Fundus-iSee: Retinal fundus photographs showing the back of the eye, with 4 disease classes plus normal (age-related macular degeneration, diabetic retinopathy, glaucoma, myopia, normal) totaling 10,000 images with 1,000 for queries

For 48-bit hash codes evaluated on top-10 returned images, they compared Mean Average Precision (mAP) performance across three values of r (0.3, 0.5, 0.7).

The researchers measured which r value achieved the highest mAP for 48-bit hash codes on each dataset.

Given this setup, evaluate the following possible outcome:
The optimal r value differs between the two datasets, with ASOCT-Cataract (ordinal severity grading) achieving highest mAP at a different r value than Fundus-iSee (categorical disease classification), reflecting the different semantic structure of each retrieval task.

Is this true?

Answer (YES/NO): NO